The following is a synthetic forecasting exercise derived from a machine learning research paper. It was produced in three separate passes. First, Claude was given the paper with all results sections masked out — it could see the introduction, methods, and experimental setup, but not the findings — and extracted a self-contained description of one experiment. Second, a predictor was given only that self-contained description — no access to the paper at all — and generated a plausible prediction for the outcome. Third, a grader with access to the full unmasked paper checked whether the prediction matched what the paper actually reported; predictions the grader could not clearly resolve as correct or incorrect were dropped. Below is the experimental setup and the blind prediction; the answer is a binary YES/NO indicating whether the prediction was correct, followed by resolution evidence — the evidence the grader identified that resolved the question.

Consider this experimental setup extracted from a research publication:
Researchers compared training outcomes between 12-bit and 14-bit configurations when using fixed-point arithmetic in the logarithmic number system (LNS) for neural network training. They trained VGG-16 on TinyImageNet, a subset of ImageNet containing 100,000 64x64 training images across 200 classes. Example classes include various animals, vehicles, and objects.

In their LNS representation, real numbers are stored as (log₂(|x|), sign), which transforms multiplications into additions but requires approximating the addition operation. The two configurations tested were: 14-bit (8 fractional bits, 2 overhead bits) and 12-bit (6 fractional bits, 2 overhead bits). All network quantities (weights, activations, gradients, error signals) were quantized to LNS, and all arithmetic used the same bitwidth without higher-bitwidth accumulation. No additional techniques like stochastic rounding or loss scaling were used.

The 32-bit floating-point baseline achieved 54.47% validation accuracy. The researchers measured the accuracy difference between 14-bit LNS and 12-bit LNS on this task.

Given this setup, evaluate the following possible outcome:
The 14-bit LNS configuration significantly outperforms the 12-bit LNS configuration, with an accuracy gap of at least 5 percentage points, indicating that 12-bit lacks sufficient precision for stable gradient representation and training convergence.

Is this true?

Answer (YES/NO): NO